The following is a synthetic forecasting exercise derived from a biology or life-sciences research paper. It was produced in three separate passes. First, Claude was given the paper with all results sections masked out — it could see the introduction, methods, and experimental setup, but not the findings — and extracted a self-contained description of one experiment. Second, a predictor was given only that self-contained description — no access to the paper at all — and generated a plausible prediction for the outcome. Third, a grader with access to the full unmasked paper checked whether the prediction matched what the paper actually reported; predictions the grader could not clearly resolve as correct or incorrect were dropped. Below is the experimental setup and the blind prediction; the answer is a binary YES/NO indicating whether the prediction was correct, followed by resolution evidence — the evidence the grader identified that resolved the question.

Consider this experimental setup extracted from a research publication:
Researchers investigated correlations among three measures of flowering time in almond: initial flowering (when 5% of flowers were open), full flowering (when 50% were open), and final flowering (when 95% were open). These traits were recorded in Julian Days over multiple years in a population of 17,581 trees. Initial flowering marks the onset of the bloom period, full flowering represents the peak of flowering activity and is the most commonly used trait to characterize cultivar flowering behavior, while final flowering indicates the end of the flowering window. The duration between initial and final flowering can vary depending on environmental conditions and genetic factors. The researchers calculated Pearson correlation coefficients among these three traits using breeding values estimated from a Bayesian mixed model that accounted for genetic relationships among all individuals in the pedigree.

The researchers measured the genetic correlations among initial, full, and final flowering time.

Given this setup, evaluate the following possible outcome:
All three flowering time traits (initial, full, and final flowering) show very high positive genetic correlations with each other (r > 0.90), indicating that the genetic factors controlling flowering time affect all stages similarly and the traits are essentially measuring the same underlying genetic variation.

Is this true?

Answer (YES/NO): YES